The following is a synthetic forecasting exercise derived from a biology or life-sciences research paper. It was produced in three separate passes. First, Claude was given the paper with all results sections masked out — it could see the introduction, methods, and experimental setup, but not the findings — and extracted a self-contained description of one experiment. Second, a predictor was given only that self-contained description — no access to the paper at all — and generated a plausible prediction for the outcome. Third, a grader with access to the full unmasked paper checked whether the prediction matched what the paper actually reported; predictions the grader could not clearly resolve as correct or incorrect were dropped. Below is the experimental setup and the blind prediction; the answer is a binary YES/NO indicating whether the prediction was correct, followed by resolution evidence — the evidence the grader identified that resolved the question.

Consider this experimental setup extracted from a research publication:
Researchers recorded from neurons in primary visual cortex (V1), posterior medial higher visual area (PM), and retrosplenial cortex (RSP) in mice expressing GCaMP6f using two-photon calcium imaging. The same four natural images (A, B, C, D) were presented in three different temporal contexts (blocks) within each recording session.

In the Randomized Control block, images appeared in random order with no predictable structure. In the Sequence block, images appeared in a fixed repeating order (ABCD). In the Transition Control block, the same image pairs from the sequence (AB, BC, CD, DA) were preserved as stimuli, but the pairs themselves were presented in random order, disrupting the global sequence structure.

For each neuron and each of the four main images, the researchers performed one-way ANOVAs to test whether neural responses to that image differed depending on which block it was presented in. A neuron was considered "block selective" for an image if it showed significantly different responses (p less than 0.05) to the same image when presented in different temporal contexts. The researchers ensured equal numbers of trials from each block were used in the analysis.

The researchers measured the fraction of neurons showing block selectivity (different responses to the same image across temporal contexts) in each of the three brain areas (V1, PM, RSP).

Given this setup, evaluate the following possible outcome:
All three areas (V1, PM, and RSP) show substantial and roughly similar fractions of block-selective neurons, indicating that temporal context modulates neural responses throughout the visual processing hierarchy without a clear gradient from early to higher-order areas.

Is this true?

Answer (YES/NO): YES